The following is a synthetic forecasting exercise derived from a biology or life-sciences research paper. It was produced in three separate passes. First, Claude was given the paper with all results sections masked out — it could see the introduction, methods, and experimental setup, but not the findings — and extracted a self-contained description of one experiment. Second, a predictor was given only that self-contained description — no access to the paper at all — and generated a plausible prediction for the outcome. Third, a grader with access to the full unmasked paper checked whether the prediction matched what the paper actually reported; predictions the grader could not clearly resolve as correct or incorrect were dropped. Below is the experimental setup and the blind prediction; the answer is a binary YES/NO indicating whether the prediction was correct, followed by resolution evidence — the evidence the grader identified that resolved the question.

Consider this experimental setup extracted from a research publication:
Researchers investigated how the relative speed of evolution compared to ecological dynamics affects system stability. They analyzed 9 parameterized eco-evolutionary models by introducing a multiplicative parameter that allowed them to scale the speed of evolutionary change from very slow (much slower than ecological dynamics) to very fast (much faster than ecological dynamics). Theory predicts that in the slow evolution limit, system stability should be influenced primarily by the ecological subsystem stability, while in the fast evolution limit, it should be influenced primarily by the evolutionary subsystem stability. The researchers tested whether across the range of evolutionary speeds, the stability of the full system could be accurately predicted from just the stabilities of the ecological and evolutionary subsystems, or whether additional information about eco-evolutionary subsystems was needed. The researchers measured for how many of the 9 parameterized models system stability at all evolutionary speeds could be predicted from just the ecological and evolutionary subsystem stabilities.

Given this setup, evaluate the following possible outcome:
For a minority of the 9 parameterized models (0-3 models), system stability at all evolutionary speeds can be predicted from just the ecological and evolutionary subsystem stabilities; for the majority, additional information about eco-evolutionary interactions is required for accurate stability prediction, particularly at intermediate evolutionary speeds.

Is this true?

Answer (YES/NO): NO